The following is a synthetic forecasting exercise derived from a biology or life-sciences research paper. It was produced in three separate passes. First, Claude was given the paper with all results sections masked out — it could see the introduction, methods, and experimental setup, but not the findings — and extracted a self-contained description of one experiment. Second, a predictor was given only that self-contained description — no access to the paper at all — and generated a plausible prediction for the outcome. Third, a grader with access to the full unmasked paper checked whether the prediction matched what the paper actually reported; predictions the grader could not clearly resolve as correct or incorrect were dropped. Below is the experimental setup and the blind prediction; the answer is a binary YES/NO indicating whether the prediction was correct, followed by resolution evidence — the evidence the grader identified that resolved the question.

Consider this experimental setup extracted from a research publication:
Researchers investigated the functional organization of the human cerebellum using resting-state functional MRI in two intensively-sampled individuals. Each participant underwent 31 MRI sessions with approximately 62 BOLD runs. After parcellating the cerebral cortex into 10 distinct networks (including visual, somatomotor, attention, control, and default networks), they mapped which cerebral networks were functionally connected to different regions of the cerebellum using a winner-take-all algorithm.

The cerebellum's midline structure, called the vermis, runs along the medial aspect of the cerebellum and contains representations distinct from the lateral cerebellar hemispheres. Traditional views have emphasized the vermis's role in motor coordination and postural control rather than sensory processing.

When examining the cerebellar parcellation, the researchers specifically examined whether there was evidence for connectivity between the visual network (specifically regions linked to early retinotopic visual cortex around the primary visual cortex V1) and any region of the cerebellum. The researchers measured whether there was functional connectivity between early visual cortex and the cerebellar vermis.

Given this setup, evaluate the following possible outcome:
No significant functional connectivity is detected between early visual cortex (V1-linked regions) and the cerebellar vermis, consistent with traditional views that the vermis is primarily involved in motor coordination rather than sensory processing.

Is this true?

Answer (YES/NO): NO